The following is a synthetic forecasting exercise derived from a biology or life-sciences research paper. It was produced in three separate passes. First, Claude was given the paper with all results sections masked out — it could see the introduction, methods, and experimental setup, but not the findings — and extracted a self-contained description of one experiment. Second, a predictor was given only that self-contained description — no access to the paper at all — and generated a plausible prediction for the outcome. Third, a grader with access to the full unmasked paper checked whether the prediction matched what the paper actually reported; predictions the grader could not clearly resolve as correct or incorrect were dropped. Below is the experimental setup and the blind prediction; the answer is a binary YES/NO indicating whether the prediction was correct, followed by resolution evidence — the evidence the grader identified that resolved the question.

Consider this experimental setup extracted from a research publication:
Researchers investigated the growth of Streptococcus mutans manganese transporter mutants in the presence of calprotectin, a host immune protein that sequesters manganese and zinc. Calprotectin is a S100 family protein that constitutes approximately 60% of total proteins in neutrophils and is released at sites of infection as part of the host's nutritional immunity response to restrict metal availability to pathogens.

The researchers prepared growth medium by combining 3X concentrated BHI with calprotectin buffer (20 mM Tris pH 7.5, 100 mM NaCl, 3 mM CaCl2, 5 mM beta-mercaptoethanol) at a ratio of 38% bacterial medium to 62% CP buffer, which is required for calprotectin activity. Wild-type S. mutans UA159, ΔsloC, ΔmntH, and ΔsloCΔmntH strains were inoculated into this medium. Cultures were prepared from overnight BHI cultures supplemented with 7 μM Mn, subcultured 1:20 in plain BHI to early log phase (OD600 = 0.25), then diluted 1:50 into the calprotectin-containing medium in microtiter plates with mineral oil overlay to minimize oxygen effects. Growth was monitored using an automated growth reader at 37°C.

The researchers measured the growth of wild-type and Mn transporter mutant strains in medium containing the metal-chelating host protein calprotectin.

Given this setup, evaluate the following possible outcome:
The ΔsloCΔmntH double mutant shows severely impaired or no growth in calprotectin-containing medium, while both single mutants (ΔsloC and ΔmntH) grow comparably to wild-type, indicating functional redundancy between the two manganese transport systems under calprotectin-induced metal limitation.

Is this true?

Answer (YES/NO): NO